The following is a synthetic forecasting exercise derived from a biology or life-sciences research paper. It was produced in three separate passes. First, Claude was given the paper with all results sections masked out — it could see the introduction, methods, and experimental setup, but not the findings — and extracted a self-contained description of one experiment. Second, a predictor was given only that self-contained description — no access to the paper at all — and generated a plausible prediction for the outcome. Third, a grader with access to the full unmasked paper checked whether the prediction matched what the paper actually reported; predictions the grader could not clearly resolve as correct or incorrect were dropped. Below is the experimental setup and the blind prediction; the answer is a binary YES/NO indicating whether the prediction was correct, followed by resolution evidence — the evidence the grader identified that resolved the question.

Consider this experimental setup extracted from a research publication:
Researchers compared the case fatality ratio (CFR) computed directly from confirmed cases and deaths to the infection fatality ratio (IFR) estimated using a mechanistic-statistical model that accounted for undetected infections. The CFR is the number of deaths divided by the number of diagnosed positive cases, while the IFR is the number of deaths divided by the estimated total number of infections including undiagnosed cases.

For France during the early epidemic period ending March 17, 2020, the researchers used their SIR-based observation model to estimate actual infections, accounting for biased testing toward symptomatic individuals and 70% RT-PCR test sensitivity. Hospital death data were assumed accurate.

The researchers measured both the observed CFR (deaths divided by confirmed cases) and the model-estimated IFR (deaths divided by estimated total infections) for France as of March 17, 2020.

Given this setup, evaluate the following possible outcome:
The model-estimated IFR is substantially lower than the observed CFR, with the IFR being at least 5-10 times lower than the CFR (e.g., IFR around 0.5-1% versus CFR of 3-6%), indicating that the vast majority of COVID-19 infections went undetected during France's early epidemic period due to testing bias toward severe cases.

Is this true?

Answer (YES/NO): NO